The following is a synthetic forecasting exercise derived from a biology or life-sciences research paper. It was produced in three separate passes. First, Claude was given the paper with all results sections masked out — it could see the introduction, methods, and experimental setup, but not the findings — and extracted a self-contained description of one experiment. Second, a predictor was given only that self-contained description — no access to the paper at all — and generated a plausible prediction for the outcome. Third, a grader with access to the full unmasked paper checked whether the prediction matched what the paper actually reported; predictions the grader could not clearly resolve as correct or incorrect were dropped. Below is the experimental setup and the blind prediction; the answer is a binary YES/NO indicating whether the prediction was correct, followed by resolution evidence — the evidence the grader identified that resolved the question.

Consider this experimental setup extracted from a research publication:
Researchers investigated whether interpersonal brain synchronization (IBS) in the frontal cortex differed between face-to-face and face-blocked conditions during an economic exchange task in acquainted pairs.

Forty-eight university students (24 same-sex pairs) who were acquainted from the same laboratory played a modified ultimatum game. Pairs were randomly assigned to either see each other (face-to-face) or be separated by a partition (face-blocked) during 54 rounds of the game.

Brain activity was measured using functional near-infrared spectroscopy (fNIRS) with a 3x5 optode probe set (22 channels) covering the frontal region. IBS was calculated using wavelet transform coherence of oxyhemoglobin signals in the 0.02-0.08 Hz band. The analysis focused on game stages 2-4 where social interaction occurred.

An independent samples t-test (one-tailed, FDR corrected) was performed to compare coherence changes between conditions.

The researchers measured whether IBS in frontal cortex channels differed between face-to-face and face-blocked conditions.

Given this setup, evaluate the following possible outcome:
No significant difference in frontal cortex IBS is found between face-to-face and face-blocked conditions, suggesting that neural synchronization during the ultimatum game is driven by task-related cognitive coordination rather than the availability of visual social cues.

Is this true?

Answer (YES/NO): NO